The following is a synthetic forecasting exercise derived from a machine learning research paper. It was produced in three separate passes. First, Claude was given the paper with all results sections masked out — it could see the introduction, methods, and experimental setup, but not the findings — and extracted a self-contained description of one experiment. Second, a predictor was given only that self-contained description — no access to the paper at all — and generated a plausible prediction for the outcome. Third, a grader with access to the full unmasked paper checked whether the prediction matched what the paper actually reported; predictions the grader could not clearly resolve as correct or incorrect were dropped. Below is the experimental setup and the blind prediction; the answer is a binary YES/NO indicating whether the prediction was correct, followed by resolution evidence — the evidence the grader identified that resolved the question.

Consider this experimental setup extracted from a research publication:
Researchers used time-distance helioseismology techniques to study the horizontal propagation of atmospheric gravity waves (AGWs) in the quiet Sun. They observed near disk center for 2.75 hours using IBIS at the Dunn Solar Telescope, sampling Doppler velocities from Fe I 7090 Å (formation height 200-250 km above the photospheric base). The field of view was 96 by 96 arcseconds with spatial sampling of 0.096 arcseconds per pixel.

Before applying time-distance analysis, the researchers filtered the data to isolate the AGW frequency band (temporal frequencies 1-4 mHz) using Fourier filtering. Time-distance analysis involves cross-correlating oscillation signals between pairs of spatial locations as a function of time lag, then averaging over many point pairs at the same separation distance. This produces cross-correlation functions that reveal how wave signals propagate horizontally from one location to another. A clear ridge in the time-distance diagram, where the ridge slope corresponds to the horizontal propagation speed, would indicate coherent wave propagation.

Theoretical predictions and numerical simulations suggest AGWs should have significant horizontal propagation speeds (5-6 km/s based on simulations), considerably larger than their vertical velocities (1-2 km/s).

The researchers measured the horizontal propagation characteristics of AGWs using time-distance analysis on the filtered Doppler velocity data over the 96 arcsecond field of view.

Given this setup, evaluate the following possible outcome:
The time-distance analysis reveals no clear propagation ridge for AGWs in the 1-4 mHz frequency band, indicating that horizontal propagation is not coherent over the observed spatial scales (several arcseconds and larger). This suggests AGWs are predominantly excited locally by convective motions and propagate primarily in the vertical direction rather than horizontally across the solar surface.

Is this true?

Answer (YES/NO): NO